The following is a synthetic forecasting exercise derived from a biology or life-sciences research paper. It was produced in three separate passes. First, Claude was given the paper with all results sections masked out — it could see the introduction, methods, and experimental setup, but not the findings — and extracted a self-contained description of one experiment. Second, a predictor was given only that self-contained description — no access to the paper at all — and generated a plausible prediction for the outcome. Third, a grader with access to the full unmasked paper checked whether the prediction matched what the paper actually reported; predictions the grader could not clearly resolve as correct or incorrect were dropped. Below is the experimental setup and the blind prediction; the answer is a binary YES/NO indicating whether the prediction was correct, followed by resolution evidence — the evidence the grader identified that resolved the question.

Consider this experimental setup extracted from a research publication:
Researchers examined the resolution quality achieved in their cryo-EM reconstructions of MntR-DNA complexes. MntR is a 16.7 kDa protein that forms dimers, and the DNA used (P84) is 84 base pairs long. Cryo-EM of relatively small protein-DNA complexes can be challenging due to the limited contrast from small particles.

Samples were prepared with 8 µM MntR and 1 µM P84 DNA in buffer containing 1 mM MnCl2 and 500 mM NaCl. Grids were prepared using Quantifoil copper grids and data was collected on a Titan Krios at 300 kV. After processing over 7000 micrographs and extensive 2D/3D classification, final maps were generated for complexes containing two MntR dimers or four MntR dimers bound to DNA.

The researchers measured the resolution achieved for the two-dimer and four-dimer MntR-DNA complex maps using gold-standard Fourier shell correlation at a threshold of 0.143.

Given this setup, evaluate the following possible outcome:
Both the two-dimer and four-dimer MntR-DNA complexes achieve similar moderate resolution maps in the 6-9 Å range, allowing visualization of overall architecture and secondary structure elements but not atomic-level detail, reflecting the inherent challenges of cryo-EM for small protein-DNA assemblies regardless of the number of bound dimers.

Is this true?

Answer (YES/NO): NO